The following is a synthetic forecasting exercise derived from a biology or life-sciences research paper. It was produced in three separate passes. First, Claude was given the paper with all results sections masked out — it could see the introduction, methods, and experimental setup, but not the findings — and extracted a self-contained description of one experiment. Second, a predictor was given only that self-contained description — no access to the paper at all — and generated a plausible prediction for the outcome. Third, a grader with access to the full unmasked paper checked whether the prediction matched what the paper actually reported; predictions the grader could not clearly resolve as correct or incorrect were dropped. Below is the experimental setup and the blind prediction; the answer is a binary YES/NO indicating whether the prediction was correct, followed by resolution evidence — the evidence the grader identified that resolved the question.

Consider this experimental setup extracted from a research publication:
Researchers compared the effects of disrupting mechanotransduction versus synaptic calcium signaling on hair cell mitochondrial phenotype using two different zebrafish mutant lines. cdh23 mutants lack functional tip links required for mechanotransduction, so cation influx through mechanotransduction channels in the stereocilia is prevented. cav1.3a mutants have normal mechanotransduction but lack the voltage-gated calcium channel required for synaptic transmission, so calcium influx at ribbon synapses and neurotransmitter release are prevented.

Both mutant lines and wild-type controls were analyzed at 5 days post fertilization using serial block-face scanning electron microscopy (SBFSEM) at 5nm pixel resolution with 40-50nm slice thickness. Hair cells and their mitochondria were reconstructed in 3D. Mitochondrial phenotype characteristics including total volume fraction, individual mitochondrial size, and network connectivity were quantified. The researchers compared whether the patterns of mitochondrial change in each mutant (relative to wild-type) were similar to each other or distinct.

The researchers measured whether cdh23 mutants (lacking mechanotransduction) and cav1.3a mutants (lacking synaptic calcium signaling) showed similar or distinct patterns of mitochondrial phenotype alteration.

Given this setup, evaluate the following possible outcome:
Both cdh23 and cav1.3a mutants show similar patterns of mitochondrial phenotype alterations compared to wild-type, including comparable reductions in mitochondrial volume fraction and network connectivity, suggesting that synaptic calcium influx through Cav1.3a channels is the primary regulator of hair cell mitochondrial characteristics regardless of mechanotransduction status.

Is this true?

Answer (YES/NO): NO